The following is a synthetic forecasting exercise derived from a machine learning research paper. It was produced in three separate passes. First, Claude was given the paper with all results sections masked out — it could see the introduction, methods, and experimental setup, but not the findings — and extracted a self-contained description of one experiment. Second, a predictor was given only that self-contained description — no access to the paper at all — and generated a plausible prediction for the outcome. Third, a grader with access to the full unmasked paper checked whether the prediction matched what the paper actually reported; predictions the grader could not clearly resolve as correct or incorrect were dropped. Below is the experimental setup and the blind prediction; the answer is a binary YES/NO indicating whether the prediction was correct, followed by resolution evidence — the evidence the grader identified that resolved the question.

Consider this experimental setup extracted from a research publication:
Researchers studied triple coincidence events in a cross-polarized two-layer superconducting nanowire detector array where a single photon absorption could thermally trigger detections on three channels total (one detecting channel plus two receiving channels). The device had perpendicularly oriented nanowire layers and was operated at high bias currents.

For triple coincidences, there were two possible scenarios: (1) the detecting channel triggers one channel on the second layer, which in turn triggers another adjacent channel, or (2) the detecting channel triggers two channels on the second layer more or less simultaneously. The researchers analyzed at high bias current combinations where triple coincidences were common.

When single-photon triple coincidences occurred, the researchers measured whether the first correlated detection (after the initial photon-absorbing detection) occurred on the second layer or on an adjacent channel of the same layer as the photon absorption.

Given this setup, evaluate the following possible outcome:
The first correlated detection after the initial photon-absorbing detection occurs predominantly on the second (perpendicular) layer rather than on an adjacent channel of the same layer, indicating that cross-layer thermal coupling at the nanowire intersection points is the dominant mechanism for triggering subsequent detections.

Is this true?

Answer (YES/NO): YES